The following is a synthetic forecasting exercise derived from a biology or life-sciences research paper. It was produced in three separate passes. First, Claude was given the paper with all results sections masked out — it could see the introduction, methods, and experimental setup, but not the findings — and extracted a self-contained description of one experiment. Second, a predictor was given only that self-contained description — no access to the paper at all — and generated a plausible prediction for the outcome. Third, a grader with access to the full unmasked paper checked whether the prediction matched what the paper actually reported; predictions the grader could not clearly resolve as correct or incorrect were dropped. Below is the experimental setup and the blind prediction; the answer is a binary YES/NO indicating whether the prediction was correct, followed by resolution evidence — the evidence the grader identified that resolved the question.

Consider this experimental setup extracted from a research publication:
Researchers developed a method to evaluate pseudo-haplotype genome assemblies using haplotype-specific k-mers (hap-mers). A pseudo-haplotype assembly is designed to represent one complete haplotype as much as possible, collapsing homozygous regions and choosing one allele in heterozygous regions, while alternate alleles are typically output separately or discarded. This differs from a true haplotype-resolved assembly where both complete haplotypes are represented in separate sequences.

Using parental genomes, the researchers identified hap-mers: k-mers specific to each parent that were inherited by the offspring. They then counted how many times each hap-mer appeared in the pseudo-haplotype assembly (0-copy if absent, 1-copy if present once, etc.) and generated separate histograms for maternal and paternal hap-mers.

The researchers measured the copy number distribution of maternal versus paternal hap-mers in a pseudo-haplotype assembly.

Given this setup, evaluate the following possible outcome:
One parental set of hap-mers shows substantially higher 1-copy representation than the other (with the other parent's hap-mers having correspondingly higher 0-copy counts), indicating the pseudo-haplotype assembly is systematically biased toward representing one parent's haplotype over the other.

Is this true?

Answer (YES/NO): NO